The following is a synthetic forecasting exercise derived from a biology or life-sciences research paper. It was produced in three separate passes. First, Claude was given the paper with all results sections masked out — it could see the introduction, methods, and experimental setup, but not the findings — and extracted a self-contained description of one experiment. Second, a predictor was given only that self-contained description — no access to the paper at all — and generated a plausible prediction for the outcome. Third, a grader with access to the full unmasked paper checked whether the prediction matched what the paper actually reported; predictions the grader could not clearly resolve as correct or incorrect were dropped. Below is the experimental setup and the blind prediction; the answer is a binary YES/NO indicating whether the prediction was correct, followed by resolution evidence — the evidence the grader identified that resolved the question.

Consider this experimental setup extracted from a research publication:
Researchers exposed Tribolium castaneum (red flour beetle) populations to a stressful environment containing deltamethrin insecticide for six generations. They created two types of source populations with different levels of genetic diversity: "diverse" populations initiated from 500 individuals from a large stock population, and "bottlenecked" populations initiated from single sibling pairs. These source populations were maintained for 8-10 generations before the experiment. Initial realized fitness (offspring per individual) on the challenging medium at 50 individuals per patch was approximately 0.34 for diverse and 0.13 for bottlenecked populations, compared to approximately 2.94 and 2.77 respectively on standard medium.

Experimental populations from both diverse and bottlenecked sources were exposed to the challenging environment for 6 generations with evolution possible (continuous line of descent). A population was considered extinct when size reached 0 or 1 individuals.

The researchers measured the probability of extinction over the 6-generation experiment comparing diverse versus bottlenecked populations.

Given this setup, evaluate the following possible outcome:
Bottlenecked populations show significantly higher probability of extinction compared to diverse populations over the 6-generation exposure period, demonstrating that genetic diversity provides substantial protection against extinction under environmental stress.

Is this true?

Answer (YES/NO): YES